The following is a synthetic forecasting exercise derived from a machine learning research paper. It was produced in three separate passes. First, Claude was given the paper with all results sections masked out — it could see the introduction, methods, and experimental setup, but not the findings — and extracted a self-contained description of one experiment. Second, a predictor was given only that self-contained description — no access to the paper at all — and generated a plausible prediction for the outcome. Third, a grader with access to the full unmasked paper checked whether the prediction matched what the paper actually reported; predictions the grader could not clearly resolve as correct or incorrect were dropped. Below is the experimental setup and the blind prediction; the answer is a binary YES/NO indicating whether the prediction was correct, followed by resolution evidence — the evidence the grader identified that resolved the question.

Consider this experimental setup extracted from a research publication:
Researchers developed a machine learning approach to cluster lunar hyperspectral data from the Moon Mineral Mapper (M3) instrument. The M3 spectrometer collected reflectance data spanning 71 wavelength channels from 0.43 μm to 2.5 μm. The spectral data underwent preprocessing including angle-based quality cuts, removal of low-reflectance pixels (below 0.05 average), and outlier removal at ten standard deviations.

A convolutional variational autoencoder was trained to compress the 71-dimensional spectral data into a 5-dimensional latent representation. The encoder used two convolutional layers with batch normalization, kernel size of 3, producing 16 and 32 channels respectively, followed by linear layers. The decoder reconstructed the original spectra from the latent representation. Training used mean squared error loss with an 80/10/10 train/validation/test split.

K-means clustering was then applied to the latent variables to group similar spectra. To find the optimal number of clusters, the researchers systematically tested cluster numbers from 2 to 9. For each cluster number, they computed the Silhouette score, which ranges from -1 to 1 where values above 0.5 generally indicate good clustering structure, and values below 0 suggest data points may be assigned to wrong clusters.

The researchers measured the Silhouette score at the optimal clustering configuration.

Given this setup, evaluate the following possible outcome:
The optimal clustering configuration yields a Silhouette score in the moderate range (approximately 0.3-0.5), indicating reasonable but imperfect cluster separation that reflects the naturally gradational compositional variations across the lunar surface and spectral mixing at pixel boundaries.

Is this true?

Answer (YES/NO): NO